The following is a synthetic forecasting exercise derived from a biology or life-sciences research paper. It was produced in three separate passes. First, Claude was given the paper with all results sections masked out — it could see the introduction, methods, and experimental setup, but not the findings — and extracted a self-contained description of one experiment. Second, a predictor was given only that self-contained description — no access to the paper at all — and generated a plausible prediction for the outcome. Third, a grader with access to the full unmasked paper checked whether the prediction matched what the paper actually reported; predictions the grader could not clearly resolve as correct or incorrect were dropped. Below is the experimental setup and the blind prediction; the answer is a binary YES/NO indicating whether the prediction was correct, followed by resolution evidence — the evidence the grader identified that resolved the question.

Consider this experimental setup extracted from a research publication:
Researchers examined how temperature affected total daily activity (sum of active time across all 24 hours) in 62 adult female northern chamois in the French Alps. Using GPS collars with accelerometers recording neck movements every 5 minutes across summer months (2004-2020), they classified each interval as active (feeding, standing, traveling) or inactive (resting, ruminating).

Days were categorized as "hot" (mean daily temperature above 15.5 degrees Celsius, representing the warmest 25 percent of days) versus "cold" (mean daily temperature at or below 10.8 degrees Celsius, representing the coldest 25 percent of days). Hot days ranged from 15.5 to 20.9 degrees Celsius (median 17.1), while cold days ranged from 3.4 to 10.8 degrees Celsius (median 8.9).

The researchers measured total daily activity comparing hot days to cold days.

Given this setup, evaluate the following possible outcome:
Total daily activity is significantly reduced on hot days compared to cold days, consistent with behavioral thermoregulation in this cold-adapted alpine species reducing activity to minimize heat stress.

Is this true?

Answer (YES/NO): NO